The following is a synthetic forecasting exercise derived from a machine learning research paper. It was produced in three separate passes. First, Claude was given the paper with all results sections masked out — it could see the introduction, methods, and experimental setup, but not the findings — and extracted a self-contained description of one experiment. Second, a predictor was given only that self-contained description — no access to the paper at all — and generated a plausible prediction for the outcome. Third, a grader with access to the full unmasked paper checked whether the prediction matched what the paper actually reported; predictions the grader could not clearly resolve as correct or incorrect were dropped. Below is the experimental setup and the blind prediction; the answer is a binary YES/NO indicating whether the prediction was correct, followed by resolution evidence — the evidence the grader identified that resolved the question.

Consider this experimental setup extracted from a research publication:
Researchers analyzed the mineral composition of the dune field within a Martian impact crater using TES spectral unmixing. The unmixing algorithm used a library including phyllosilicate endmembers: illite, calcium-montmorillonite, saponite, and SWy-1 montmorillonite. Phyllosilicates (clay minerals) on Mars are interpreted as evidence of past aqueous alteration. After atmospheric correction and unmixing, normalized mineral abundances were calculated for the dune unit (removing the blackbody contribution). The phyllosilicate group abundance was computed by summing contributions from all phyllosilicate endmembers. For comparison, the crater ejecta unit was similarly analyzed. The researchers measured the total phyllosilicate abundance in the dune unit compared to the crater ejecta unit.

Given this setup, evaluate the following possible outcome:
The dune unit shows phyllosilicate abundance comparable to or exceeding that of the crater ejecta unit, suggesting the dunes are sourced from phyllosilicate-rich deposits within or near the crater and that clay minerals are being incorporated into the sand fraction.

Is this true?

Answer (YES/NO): YES